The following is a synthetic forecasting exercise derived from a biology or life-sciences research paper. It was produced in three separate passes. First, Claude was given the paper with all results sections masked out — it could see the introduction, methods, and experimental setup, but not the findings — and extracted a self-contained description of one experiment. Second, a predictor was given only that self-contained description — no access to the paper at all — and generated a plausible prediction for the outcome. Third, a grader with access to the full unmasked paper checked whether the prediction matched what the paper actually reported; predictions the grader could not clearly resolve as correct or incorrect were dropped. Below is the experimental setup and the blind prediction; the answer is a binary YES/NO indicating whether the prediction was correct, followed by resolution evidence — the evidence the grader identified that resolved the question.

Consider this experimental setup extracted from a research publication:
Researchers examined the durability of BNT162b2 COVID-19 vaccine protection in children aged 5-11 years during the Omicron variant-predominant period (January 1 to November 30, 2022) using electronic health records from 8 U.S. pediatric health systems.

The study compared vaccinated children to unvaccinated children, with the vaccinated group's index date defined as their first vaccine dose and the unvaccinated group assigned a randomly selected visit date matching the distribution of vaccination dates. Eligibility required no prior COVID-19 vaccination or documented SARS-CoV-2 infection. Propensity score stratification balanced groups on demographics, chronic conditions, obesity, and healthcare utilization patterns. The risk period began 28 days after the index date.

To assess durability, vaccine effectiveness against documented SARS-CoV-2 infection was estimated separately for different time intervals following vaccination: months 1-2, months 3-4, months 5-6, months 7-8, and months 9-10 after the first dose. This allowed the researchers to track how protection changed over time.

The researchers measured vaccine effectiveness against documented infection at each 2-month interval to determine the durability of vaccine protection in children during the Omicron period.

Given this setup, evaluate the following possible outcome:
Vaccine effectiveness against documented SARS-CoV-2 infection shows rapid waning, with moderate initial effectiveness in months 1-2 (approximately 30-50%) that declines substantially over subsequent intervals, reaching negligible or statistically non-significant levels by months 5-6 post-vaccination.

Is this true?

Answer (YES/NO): NO